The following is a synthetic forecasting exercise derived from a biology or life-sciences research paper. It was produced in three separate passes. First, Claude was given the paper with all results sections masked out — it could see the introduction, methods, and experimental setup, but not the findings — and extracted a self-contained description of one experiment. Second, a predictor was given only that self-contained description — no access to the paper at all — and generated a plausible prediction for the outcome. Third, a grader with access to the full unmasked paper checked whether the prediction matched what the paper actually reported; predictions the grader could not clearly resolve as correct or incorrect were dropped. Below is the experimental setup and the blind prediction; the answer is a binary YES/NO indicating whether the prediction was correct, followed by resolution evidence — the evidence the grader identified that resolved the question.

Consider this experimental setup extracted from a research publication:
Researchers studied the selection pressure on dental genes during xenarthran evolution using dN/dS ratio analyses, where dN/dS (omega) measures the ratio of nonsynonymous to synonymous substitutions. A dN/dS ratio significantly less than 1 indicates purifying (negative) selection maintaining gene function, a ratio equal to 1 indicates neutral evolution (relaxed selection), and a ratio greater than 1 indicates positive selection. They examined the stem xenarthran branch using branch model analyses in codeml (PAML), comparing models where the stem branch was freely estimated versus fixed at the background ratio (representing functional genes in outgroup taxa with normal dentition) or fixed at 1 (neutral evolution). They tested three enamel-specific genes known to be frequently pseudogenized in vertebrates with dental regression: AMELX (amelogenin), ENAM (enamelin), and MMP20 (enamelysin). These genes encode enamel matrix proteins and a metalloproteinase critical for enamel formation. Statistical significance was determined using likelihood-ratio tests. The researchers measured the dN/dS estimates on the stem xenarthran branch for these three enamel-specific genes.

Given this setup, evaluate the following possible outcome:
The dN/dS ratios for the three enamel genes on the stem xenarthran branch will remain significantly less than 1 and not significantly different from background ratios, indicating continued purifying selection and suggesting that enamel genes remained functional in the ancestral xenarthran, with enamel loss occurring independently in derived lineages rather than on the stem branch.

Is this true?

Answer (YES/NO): YES